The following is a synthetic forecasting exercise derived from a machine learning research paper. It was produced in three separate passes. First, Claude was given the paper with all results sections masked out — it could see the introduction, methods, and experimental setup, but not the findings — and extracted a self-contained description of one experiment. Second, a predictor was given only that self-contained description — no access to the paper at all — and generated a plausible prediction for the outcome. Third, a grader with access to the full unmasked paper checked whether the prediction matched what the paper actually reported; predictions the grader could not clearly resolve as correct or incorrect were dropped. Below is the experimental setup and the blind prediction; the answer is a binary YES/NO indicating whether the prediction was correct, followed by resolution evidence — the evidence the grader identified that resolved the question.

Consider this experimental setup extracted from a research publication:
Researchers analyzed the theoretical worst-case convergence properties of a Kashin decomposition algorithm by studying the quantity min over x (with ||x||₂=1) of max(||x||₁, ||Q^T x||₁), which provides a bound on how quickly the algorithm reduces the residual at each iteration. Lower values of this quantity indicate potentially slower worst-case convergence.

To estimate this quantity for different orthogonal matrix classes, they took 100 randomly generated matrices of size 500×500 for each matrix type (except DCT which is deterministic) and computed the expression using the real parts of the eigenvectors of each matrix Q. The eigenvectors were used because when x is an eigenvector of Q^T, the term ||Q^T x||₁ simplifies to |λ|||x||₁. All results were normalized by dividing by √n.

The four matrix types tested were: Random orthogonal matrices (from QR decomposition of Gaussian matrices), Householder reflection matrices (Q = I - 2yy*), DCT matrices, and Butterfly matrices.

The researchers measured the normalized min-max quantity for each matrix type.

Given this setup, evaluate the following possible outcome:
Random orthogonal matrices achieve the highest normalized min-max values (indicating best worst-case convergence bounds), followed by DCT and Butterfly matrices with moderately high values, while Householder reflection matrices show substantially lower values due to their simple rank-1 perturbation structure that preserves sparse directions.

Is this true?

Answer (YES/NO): NO